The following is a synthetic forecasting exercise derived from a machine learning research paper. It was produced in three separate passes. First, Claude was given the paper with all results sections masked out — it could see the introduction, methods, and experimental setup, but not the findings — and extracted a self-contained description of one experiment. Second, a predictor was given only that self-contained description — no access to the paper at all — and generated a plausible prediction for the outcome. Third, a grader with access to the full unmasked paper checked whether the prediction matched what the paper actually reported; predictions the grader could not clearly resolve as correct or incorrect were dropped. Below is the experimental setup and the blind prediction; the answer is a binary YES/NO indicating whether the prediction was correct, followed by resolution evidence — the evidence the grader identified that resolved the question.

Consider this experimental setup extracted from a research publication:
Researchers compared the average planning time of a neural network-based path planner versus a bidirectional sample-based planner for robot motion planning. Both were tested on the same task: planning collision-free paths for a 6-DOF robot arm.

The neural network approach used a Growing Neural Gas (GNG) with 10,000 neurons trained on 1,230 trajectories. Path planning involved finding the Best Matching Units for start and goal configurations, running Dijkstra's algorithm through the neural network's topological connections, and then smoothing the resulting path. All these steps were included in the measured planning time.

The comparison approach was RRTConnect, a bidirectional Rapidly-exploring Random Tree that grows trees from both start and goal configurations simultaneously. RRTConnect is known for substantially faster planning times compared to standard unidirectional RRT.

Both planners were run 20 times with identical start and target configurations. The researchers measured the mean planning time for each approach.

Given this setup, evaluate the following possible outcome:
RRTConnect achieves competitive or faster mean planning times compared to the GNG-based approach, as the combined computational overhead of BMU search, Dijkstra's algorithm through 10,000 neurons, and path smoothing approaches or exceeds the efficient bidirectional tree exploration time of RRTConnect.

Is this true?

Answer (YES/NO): YES